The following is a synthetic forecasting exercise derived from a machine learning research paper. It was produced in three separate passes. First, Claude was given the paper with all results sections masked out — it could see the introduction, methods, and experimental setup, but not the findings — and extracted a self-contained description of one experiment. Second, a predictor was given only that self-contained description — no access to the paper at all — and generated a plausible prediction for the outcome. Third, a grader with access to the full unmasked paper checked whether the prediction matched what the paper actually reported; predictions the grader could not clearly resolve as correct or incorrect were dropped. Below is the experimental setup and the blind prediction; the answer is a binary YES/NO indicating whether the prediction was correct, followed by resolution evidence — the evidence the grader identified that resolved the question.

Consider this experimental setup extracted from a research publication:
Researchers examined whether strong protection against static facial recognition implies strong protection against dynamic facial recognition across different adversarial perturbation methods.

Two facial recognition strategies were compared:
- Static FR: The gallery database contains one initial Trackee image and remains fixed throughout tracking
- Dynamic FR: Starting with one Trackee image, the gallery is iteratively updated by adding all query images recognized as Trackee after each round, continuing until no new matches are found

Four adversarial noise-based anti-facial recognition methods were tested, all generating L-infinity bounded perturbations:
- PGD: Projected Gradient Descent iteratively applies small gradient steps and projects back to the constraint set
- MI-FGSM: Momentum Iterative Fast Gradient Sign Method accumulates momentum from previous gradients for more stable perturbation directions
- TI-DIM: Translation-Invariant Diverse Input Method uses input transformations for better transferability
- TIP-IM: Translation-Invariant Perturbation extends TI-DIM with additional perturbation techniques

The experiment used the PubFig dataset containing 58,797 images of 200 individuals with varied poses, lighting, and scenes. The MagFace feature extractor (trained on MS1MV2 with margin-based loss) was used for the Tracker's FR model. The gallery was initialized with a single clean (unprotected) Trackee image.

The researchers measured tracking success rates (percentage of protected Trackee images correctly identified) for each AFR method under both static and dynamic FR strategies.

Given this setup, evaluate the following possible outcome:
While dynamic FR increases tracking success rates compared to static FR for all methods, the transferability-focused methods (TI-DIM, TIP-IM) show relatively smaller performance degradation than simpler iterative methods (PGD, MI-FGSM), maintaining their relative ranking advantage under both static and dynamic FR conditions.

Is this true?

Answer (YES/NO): NO